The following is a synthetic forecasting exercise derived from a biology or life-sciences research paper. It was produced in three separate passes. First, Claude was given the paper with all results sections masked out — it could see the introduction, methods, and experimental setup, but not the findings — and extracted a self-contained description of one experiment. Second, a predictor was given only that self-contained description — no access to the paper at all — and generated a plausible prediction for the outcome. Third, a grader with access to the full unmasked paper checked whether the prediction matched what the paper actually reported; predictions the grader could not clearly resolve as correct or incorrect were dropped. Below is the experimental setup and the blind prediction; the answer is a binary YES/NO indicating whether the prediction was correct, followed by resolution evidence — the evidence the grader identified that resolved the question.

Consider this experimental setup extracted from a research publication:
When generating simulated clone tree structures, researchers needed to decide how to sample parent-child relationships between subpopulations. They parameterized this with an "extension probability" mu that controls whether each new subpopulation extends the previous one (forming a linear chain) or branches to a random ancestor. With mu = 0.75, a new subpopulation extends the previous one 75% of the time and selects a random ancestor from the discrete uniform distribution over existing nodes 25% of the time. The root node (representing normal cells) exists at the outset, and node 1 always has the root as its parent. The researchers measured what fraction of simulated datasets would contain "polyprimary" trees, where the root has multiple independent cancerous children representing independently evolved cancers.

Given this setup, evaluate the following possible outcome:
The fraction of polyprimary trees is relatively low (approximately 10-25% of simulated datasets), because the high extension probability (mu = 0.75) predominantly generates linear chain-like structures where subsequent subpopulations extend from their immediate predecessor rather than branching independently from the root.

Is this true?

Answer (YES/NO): YES